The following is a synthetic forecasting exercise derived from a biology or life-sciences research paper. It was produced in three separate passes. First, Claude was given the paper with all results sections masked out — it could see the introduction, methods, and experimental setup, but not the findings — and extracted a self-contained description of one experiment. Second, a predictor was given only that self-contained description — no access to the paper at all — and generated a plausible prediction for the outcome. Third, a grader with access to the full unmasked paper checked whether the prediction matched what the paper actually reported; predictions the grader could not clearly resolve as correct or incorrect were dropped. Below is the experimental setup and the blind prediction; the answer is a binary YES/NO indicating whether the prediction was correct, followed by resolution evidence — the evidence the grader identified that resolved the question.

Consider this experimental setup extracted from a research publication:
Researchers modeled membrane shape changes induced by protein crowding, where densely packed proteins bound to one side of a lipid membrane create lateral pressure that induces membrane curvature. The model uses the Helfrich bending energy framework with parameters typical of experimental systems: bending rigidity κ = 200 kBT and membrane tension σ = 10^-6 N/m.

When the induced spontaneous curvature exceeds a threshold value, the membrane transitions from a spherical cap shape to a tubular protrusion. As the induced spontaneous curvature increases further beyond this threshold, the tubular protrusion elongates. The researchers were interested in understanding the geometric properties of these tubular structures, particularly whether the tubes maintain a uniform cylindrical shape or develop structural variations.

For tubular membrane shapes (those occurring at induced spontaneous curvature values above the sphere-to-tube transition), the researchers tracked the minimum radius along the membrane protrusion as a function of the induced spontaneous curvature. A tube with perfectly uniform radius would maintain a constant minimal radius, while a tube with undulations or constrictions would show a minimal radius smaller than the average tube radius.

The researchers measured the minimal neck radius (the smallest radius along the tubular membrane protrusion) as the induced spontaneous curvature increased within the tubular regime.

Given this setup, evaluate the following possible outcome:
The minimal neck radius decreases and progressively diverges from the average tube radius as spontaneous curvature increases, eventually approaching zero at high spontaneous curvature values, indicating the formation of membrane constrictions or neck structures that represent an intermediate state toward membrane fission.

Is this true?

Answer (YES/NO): NO